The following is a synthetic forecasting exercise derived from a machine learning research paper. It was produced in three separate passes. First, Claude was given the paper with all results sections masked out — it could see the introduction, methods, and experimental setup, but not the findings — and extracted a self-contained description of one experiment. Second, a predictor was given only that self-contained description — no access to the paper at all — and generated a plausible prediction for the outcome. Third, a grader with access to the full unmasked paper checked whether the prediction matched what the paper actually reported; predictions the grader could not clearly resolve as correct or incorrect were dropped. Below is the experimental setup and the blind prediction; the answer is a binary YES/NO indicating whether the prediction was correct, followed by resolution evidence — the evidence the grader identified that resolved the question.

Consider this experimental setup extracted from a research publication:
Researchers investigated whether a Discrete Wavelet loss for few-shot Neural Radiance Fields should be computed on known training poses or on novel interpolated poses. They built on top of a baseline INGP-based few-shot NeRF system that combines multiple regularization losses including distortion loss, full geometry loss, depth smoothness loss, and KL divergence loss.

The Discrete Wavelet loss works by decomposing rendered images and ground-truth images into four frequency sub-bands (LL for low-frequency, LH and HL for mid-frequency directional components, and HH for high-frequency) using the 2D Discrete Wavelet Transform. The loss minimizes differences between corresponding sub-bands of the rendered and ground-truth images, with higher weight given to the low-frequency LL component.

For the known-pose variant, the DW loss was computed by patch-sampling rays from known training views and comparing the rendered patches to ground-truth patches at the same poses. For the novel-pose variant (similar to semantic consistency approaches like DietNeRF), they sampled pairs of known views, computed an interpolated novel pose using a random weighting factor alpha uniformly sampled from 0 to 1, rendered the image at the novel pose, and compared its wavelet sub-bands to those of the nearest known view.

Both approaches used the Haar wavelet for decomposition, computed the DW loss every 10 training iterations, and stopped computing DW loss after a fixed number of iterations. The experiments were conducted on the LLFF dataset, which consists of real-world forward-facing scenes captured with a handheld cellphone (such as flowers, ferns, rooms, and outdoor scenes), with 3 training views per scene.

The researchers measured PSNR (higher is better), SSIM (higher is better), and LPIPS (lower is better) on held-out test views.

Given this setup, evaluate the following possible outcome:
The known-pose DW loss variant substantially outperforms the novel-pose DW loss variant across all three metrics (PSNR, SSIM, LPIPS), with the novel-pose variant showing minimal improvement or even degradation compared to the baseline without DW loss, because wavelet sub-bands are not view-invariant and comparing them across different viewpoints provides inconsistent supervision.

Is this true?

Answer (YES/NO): NO